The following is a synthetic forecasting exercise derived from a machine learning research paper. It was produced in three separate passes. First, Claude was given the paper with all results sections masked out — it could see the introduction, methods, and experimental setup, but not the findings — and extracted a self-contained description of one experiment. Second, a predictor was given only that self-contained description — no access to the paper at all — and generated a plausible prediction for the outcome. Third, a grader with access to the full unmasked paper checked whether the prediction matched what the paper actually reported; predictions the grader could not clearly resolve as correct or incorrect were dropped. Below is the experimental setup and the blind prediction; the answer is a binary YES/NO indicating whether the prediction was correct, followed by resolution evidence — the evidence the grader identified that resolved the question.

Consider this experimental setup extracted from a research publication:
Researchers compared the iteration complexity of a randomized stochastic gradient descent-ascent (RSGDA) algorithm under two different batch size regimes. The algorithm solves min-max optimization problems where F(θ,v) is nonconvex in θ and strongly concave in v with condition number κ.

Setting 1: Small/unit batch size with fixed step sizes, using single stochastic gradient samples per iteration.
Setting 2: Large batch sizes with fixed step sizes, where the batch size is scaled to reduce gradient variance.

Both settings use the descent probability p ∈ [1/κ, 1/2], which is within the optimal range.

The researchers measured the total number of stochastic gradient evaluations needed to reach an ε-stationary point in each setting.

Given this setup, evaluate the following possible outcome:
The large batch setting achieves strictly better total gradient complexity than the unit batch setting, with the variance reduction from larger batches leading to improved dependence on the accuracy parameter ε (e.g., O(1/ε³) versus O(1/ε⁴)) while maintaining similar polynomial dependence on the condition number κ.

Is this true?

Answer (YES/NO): NO